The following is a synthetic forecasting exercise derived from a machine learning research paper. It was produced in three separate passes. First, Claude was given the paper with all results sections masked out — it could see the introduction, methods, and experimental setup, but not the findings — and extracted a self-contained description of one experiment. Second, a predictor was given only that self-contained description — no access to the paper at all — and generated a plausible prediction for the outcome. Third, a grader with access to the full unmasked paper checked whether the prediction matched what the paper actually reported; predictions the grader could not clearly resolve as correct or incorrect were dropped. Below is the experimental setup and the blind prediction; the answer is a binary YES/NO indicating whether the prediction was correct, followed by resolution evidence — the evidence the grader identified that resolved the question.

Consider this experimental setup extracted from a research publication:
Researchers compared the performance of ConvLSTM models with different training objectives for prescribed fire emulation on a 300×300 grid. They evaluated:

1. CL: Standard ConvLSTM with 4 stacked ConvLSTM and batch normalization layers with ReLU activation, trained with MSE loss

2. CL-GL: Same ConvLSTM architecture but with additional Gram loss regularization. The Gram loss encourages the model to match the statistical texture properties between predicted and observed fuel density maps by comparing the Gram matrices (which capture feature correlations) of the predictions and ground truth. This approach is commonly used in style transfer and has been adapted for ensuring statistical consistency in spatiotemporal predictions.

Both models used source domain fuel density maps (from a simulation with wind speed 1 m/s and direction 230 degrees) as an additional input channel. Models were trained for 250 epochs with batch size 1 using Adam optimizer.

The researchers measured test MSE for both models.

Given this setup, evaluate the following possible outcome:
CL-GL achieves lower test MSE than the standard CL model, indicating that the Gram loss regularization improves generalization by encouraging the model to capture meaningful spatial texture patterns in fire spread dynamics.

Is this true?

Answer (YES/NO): NO